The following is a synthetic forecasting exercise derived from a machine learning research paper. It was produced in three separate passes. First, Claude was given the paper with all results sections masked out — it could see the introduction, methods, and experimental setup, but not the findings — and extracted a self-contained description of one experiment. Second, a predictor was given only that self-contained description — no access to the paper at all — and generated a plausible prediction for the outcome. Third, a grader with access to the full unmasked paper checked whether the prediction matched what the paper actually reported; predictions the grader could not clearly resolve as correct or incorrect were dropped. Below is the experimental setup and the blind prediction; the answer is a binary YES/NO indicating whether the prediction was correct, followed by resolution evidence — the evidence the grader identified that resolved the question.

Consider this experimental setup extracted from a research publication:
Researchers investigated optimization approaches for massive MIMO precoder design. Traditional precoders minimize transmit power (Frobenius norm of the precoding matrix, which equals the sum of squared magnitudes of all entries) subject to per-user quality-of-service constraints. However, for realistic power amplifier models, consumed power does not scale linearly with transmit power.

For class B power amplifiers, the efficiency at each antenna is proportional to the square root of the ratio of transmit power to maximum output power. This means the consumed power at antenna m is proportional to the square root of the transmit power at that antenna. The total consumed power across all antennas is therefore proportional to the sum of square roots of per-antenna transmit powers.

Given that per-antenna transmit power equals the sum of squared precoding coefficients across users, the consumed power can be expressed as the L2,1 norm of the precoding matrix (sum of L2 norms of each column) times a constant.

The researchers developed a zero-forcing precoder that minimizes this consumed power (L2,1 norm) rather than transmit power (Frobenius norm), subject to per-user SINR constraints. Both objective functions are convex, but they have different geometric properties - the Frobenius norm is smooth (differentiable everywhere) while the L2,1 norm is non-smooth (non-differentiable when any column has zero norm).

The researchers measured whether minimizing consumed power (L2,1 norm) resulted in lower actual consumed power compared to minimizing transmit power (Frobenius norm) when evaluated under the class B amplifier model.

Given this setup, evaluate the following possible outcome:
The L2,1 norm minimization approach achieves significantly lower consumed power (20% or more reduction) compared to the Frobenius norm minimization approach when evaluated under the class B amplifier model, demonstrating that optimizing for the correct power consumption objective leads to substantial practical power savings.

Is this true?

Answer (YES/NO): NO